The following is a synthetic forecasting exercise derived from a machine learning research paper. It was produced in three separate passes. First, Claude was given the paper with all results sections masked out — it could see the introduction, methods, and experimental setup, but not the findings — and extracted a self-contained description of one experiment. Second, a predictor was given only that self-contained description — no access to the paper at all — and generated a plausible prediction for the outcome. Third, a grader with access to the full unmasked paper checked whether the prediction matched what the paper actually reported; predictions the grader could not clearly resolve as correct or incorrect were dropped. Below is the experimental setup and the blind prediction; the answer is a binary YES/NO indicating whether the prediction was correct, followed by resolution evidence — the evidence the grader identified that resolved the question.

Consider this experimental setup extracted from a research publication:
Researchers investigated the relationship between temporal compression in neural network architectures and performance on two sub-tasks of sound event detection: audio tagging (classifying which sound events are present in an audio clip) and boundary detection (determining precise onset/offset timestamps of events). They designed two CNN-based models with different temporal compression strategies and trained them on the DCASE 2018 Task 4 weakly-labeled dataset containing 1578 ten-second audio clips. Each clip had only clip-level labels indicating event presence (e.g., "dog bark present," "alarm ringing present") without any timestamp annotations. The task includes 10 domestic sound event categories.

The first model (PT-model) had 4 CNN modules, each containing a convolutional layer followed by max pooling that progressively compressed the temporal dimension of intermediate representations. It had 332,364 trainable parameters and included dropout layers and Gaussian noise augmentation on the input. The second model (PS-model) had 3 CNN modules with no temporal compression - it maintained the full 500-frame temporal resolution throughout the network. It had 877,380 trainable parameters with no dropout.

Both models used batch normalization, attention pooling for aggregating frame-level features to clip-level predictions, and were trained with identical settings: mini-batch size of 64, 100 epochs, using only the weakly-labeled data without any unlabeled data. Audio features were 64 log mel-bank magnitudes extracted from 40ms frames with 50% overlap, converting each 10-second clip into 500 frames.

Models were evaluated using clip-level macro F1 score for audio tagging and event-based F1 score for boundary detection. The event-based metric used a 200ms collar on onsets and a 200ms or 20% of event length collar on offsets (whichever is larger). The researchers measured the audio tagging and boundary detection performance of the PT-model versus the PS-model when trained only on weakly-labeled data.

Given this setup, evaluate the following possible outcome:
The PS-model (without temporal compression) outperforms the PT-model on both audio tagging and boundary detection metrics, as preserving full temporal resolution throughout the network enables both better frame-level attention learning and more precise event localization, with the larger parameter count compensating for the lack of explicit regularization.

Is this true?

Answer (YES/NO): NO